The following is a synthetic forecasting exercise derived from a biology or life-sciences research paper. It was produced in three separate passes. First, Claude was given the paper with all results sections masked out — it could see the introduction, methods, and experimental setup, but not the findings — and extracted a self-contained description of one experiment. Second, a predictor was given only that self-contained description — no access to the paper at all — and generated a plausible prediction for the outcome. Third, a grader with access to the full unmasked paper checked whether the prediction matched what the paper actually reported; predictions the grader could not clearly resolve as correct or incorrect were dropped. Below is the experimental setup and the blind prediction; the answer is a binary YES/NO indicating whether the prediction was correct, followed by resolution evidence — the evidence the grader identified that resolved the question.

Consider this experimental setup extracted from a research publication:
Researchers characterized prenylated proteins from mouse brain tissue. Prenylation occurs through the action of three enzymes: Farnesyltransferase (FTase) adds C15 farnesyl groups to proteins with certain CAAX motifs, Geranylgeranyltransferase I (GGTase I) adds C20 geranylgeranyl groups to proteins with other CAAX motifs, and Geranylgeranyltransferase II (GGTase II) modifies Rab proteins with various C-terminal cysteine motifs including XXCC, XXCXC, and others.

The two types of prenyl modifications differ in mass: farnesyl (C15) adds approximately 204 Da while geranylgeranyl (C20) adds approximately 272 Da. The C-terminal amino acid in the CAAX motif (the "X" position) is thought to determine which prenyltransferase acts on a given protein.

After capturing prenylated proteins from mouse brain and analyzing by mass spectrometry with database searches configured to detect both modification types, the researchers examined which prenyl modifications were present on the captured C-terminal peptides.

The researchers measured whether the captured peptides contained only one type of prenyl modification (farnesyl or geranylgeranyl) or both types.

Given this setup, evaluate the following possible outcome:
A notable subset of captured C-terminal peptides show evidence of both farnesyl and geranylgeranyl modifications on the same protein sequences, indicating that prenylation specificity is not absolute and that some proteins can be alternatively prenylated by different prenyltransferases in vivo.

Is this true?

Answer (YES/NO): YES